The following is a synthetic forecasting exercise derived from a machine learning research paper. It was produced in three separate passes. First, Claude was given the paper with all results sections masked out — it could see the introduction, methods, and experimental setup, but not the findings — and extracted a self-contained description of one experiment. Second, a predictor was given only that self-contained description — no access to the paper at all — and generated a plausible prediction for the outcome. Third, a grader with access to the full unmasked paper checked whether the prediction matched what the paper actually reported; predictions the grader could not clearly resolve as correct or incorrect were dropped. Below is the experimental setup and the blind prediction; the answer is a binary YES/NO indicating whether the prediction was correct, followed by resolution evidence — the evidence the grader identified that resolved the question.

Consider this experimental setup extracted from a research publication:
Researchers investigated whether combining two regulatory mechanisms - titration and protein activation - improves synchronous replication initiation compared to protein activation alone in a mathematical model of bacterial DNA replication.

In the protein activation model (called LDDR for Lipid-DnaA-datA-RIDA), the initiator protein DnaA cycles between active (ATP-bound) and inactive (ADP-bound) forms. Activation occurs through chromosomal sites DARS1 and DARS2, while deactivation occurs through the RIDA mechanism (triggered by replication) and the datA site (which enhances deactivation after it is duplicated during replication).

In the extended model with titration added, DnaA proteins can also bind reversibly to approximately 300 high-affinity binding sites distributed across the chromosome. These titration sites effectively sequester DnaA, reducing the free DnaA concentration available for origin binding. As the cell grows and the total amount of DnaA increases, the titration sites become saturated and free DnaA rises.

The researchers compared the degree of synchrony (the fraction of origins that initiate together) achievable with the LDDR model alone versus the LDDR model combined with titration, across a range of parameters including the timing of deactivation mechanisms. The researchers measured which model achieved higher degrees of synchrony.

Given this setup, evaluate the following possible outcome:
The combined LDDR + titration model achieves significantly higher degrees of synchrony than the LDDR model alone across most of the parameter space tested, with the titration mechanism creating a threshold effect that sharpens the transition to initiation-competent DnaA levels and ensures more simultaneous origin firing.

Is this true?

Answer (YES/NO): NO